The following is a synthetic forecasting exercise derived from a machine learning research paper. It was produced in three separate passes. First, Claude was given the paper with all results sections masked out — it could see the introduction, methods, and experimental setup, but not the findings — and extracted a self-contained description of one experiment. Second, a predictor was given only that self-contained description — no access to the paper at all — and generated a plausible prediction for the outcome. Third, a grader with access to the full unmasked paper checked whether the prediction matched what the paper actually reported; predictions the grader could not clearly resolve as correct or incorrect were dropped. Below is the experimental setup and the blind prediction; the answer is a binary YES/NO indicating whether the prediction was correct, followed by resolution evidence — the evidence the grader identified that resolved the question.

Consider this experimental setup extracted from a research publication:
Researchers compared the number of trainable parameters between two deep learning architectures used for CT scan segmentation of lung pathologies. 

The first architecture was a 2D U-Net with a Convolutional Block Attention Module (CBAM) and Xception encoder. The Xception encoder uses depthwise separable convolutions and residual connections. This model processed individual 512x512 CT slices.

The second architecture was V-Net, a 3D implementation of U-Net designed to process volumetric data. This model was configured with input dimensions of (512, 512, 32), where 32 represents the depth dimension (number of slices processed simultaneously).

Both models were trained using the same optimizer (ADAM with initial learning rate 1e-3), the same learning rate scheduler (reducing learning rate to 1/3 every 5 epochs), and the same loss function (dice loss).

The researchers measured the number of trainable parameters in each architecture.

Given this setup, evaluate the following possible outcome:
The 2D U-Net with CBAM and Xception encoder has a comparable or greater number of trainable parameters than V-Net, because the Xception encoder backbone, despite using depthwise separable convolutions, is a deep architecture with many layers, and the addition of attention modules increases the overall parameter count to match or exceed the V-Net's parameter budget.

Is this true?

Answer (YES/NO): NO